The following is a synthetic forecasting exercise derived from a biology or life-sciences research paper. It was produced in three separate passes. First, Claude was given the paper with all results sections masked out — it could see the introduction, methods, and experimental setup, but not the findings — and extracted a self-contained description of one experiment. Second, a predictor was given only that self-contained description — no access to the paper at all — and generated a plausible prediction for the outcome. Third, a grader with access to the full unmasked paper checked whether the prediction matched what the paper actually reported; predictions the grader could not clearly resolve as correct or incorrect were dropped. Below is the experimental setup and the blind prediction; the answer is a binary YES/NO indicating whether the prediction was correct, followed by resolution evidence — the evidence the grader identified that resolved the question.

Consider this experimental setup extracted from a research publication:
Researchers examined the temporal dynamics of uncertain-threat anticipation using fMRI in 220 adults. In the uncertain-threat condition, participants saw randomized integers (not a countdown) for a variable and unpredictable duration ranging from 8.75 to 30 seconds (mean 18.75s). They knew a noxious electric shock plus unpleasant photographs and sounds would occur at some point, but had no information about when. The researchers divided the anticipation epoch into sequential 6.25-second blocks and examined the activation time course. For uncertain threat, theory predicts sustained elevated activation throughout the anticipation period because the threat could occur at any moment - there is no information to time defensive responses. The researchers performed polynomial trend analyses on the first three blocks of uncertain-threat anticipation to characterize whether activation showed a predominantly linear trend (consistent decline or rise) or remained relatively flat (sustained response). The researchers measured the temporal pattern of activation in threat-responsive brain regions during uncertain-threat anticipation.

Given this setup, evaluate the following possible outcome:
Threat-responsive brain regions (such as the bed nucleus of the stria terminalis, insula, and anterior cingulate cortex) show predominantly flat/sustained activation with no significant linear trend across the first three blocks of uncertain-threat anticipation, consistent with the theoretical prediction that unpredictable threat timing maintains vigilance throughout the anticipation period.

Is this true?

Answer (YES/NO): NO